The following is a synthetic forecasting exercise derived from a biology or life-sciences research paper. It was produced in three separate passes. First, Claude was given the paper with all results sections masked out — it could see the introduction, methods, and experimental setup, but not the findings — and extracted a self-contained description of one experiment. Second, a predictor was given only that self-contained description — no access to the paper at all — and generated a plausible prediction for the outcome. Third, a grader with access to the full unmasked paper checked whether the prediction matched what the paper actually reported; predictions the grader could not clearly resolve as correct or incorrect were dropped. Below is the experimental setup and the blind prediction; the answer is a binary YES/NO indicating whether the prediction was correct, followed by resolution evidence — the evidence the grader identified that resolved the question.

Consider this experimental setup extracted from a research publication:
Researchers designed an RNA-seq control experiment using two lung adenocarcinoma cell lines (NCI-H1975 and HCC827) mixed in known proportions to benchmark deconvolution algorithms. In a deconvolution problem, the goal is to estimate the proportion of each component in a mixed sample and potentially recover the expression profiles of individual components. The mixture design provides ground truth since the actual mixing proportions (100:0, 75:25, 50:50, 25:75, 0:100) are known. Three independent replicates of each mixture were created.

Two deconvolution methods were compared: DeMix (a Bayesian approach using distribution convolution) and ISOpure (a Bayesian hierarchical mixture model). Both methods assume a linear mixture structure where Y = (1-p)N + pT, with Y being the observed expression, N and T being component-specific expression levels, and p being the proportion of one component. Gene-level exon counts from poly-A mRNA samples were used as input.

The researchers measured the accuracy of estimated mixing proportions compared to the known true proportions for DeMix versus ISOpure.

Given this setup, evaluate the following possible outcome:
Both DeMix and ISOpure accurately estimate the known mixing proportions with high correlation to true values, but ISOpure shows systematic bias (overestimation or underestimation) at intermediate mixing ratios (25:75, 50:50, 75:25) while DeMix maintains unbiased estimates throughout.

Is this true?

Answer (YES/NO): NO